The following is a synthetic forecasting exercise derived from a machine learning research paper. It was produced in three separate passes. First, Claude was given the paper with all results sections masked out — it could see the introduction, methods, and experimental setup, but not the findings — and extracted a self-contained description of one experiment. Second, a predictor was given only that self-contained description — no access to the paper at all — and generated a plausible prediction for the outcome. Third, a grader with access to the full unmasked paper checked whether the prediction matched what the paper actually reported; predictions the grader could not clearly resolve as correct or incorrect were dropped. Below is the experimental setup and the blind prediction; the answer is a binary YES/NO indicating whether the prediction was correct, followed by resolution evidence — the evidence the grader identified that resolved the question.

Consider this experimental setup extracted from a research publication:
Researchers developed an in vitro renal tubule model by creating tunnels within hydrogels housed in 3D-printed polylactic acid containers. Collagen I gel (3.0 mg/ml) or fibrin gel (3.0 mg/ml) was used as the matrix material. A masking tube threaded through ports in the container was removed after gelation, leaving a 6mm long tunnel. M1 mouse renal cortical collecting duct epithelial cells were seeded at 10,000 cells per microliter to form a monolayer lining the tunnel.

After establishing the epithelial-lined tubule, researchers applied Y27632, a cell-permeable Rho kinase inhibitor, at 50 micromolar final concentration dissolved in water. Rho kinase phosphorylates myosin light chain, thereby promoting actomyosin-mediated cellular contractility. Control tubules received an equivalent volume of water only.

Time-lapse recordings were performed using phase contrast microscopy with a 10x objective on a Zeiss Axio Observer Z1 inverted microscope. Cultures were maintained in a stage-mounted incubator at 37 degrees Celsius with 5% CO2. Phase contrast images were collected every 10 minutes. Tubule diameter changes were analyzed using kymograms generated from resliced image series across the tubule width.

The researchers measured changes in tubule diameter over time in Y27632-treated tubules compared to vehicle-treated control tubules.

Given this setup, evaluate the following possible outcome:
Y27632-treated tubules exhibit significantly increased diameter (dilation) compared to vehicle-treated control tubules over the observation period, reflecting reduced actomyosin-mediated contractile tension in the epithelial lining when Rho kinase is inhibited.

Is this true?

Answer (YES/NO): YES